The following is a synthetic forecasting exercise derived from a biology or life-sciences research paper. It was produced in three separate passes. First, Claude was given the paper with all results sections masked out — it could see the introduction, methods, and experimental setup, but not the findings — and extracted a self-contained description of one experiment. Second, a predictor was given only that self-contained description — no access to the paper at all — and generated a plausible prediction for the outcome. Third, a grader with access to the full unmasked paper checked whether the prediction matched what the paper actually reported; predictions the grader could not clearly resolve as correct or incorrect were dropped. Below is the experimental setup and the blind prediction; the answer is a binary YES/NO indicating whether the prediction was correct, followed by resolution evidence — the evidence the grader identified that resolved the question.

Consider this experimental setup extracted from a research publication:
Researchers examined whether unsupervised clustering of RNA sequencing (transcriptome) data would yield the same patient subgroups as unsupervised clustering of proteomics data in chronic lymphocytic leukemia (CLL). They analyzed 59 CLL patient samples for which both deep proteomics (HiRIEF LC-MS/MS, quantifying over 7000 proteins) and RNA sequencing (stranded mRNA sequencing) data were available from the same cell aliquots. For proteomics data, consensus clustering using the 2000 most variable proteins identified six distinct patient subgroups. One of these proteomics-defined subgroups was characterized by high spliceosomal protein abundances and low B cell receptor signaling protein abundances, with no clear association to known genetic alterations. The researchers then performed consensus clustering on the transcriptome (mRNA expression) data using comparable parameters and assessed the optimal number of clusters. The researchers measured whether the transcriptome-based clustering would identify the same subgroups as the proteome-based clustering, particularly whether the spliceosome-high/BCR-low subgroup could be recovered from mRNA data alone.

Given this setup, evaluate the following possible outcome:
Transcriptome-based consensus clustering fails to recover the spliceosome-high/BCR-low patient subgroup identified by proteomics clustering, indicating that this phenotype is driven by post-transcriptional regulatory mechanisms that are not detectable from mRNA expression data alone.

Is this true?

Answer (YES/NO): YES